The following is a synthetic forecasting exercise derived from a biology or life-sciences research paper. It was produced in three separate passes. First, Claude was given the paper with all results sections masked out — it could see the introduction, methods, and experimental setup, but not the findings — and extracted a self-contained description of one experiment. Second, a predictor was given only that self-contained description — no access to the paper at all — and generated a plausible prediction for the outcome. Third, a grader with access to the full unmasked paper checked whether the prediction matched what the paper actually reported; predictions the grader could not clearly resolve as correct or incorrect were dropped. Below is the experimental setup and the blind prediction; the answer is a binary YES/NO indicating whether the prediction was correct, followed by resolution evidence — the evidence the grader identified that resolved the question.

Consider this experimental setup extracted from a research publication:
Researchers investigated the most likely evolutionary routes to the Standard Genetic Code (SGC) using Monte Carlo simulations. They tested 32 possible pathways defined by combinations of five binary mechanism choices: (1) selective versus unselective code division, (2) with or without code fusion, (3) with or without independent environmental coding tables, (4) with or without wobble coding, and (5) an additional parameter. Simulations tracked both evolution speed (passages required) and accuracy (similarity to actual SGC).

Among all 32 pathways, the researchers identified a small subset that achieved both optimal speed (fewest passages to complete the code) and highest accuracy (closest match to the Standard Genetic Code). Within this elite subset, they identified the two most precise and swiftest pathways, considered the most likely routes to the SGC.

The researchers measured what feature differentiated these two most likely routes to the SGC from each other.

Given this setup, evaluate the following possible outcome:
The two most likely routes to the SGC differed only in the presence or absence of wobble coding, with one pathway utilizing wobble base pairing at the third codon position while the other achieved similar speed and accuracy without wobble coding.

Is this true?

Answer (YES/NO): NO